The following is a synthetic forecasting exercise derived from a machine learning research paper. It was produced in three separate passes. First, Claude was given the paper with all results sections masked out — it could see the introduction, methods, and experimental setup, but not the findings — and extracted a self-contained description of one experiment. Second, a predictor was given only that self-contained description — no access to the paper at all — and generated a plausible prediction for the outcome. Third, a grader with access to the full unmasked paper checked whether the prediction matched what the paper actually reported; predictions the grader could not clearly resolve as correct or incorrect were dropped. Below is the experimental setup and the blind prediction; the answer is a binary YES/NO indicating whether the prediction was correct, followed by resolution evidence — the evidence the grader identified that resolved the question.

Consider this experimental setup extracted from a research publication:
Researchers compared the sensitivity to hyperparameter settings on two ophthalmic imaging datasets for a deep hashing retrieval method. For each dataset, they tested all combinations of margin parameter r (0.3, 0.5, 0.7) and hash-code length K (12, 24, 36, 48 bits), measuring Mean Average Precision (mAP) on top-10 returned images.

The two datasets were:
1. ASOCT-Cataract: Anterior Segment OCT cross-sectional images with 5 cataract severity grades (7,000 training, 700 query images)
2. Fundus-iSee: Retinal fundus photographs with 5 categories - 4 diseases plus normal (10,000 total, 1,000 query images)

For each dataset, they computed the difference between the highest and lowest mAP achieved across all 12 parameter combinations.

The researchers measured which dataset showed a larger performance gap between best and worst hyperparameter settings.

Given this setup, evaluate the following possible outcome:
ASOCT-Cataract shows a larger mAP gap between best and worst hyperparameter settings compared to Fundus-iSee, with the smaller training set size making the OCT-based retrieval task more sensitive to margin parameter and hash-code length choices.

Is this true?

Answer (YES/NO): YES